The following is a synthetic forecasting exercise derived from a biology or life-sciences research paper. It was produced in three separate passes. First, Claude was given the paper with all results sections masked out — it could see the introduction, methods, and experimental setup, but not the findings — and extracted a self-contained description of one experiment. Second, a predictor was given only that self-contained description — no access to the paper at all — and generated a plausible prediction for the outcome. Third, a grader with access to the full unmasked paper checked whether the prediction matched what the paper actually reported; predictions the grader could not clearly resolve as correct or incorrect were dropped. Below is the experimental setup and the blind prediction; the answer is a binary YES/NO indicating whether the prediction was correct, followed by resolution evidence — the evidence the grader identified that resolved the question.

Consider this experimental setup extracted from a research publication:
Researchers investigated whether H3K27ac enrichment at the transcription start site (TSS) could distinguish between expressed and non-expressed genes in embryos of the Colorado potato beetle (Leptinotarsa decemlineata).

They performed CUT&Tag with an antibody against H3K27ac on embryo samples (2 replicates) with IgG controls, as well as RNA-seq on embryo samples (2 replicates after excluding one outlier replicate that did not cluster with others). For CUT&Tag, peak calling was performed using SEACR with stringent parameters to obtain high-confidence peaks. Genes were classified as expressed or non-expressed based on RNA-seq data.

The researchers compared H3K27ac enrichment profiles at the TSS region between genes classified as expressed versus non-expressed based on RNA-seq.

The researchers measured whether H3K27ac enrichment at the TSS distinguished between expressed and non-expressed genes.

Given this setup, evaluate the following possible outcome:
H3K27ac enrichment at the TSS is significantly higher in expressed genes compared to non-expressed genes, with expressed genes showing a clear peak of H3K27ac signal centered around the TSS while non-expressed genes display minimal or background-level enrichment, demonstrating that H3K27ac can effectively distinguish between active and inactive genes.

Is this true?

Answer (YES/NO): YES